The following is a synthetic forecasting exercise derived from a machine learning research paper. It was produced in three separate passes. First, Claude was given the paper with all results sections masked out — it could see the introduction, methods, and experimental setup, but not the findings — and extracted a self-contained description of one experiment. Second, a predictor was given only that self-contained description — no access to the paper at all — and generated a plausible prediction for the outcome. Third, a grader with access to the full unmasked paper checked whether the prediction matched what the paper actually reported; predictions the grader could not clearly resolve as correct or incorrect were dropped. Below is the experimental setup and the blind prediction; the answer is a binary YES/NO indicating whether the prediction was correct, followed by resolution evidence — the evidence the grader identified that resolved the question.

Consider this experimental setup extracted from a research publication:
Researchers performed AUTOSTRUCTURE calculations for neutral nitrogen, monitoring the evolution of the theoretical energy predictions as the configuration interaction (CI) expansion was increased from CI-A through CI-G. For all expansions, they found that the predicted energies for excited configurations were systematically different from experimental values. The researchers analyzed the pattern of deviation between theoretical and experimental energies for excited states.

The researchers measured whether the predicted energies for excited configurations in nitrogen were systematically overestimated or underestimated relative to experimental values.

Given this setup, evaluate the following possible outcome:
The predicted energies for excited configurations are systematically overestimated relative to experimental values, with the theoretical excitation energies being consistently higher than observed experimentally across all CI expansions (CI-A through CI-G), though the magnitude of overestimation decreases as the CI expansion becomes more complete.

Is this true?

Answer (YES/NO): NO